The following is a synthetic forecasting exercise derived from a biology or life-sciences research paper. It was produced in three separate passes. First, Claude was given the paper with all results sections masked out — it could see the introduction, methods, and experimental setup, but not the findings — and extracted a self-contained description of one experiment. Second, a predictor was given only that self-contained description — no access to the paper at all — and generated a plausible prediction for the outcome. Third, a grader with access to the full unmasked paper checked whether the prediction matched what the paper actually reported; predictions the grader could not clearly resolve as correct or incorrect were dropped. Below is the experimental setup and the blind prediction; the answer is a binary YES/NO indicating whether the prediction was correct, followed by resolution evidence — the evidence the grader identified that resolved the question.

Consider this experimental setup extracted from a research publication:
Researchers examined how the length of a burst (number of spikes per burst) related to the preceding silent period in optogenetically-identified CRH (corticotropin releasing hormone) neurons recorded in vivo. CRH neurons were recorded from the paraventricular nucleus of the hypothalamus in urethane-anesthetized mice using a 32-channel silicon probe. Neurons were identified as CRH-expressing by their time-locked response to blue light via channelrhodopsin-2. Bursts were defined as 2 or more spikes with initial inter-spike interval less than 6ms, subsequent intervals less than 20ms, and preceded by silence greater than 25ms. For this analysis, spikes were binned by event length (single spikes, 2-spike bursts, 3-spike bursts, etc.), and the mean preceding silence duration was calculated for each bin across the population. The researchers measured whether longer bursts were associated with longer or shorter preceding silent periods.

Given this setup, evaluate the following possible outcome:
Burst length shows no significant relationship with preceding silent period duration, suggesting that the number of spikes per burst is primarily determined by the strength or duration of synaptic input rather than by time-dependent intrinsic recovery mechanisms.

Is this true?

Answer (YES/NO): NO